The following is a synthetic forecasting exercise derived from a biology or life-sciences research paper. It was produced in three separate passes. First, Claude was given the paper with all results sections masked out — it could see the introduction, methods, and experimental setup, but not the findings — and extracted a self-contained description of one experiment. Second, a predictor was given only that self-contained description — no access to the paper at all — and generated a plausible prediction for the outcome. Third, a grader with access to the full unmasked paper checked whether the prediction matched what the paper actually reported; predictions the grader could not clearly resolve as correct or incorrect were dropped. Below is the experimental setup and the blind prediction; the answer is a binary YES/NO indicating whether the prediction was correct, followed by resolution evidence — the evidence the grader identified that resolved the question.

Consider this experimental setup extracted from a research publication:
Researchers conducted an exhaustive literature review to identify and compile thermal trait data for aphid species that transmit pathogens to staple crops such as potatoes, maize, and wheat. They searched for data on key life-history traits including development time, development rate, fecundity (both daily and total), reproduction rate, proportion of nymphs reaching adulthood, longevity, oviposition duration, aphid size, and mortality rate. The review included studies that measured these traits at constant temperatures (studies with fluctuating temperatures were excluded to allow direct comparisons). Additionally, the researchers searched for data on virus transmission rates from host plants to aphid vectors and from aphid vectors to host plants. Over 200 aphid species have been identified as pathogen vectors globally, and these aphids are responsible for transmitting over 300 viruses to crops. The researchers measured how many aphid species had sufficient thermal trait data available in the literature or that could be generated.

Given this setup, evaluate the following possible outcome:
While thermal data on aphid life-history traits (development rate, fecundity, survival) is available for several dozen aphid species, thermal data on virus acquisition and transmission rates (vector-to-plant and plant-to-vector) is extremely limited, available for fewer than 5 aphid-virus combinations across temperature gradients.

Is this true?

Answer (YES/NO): NO